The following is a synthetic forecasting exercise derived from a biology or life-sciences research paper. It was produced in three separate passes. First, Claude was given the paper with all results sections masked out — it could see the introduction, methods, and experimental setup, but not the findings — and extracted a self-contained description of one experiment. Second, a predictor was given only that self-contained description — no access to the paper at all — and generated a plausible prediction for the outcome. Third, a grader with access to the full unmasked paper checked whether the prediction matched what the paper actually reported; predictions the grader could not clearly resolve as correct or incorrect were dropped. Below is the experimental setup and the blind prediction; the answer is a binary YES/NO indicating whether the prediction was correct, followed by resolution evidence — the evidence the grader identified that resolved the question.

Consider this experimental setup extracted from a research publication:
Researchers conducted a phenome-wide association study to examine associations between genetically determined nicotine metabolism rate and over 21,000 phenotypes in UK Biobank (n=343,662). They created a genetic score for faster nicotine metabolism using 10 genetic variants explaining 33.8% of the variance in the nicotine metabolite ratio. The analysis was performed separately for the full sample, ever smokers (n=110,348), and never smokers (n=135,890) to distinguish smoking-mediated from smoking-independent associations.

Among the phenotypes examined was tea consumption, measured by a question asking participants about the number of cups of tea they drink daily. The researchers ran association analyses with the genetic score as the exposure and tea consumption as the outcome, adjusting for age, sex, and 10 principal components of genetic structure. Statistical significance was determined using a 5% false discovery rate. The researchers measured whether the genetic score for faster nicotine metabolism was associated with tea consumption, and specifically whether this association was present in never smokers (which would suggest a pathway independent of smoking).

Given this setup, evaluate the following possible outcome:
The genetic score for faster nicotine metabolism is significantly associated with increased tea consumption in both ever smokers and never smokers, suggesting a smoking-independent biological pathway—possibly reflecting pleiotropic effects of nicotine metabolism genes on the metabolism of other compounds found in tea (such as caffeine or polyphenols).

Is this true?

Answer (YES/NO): NO